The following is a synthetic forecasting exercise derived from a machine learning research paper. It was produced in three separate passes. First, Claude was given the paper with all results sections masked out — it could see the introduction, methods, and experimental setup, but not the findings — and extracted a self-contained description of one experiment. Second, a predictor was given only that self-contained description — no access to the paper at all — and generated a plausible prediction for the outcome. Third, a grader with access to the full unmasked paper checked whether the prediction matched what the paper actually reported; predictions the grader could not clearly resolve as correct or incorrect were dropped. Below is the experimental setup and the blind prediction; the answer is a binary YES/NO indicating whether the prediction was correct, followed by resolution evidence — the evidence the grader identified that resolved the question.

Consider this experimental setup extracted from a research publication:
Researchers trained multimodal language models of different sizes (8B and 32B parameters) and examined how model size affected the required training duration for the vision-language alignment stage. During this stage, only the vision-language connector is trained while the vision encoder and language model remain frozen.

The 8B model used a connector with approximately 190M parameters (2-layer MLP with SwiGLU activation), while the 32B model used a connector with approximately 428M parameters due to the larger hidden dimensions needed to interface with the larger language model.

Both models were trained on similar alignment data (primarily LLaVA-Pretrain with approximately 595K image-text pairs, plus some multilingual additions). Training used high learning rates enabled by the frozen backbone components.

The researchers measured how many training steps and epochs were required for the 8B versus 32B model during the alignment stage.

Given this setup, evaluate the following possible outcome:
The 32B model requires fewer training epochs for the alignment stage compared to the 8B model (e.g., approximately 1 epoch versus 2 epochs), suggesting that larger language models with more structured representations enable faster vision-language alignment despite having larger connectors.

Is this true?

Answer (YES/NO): NO